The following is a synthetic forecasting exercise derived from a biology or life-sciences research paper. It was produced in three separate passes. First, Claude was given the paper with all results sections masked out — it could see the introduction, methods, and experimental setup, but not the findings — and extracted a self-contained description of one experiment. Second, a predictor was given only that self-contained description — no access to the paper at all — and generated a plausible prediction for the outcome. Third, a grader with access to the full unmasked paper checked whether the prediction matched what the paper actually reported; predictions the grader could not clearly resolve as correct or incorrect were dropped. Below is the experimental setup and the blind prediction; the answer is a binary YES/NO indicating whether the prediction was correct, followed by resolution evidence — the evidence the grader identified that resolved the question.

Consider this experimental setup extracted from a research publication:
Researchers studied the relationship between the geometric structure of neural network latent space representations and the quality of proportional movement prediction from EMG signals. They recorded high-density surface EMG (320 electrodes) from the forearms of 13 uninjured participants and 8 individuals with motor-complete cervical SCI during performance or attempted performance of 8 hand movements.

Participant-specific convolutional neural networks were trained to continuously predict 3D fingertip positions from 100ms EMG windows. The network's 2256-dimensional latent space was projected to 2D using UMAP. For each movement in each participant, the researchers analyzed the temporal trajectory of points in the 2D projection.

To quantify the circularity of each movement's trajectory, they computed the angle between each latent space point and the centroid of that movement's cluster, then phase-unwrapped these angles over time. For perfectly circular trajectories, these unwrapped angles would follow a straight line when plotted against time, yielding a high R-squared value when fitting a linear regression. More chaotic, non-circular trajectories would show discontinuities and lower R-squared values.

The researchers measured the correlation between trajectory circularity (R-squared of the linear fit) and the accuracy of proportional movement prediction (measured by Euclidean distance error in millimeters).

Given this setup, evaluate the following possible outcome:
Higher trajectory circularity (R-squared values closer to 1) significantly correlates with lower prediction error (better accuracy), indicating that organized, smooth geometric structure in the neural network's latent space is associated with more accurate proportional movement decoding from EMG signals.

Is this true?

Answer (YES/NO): YES